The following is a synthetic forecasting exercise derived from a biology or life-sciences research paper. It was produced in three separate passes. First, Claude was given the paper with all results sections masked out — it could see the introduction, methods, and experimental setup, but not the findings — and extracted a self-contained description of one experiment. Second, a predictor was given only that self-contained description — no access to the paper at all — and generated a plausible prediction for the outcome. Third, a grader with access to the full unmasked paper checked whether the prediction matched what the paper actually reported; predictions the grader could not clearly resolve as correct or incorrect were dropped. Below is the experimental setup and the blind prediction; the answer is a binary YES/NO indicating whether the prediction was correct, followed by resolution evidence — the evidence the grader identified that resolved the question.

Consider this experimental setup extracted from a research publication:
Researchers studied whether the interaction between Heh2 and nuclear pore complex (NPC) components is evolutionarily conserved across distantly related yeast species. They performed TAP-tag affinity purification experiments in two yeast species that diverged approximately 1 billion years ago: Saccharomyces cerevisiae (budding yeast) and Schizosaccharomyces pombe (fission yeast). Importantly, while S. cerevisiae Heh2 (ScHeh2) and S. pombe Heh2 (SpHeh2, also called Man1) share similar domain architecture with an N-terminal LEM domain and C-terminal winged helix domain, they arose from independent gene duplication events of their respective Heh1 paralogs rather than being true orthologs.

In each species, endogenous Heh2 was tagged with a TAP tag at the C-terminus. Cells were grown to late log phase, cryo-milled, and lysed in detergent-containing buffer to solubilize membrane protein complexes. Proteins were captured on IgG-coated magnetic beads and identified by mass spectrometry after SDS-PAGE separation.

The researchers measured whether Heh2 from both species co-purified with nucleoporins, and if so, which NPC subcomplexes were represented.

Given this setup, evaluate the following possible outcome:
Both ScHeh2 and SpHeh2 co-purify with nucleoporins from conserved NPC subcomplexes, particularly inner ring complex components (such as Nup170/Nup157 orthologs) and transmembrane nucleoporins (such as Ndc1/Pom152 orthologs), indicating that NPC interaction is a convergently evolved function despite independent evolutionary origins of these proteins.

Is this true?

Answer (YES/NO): NO